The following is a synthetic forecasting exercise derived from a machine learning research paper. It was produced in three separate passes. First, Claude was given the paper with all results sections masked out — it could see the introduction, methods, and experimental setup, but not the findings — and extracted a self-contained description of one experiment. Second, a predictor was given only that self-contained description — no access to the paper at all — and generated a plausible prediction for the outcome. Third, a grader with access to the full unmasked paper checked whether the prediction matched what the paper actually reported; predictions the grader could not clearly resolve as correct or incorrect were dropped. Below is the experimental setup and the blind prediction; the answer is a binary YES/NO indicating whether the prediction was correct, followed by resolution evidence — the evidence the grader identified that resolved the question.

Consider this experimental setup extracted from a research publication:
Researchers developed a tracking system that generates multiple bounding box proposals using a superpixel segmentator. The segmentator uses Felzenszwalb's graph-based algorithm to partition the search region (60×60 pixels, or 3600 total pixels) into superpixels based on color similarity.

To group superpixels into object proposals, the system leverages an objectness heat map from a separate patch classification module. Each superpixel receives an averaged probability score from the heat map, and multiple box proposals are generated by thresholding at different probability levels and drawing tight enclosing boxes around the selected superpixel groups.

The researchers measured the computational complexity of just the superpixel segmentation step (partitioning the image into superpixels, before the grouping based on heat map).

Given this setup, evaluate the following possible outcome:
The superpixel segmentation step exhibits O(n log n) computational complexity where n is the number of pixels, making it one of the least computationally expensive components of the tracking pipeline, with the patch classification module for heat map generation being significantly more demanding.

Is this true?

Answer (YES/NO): YES